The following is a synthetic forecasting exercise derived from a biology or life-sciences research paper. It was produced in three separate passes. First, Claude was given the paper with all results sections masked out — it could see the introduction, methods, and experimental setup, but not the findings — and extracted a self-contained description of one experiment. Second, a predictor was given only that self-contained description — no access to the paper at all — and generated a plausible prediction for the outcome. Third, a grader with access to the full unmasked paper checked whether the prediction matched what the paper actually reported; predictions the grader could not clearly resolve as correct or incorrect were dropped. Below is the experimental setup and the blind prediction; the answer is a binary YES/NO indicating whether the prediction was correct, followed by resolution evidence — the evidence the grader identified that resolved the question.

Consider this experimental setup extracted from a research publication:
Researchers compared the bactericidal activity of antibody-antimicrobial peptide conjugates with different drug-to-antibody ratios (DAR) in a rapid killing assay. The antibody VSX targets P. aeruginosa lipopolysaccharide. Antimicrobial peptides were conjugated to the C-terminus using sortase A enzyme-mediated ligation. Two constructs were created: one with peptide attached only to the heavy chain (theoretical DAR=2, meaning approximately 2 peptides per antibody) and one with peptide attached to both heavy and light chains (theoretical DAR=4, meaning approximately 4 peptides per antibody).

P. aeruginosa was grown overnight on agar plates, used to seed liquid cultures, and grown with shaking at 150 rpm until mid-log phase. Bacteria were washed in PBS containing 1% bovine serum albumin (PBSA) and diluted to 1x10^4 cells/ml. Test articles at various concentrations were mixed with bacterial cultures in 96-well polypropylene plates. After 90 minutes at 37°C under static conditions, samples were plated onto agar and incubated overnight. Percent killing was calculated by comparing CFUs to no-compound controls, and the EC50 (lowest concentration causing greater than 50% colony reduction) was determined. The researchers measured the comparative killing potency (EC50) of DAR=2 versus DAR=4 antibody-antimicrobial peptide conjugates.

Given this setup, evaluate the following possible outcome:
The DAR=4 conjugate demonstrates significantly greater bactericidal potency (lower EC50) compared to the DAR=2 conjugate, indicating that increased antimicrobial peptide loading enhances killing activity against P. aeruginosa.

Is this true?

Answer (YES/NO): YES